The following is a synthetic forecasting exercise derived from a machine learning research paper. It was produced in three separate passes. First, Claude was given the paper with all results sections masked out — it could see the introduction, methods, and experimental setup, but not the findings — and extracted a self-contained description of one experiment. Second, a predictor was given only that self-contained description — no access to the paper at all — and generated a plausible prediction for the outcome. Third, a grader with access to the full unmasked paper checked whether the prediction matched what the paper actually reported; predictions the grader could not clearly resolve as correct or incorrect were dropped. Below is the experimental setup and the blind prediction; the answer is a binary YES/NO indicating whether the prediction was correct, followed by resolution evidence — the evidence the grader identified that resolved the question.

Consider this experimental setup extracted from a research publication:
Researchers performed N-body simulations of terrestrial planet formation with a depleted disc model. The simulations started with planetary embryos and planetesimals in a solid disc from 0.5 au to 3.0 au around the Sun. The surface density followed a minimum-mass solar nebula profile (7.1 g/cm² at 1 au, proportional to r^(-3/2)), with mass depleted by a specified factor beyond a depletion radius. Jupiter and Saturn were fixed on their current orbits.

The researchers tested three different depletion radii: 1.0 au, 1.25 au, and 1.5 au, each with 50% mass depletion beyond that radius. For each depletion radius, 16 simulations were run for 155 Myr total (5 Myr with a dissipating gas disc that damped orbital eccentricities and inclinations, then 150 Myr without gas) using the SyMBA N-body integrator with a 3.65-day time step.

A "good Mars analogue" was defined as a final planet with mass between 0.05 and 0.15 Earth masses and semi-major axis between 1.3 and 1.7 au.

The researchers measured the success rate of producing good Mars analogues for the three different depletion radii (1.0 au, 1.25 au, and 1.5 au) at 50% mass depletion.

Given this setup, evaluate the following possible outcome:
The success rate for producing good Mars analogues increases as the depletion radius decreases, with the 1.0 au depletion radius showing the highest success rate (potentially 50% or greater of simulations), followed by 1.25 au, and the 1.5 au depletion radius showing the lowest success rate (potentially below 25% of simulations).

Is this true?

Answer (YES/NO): NO